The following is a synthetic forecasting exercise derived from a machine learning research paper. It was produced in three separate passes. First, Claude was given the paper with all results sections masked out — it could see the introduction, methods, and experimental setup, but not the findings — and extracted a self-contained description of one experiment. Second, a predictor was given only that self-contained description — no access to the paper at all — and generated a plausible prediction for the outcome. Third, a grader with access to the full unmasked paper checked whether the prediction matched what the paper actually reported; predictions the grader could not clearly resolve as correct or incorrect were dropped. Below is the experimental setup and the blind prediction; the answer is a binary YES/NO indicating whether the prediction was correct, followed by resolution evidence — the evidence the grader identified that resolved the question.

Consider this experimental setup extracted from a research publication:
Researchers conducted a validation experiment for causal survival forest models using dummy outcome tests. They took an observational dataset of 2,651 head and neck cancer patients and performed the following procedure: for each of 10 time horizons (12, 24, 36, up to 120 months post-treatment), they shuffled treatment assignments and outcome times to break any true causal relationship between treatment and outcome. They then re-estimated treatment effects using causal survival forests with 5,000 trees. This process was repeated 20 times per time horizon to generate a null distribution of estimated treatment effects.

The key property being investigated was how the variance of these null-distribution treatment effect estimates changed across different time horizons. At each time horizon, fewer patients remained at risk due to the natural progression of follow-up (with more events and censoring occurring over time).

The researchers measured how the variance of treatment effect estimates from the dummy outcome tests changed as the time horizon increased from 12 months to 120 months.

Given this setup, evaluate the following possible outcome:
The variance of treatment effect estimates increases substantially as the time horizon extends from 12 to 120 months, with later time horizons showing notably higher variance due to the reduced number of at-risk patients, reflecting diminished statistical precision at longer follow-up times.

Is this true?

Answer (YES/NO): YES